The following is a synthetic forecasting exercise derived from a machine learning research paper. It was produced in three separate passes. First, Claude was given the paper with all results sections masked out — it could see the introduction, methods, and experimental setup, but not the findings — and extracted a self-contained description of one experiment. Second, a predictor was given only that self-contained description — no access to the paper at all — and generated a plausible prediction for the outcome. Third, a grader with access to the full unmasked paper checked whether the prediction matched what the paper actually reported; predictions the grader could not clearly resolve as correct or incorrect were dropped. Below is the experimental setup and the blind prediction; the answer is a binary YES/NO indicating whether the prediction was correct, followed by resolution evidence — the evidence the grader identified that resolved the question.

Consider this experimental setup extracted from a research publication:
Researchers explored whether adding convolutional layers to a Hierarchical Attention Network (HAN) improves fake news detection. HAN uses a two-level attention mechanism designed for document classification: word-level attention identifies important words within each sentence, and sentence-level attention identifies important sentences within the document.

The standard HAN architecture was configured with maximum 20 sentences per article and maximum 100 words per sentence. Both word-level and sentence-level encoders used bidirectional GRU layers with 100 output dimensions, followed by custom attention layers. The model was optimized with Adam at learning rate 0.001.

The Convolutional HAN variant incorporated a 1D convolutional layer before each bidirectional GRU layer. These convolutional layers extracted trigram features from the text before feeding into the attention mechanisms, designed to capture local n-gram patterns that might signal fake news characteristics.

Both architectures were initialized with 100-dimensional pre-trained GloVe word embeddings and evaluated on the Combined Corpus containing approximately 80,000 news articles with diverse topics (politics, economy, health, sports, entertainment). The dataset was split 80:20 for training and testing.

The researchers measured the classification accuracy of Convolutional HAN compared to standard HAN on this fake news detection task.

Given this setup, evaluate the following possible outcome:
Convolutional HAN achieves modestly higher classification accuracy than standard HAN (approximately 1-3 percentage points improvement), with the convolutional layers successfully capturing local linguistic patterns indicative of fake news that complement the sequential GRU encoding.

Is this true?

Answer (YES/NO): NO